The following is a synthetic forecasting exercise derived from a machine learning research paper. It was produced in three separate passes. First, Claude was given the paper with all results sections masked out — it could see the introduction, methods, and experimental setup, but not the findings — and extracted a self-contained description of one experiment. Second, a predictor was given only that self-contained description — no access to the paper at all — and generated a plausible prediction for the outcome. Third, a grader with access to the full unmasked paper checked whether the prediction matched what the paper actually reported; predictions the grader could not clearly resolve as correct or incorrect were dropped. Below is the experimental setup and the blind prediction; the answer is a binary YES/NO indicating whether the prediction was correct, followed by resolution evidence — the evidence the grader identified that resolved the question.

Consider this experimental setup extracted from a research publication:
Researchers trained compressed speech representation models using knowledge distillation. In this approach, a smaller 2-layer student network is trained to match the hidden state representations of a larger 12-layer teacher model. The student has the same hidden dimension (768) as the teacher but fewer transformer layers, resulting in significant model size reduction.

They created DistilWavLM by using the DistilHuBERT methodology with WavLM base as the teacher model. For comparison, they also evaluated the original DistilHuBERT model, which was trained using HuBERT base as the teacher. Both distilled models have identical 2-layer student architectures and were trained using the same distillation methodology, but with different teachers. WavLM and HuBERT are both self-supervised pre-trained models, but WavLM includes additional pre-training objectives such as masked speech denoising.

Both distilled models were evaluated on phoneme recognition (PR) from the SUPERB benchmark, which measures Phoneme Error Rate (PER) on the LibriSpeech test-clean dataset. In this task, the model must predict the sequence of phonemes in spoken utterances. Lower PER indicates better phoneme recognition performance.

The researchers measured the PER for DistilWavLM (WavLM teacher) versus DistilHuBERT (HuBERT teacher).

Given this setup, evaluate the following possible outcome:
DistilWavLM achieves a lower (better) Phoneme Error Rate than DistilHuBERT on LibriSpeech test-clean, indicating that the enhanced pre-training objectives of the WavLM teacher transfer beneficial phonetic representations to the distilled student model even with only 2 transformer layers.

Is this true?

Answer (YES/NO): YES